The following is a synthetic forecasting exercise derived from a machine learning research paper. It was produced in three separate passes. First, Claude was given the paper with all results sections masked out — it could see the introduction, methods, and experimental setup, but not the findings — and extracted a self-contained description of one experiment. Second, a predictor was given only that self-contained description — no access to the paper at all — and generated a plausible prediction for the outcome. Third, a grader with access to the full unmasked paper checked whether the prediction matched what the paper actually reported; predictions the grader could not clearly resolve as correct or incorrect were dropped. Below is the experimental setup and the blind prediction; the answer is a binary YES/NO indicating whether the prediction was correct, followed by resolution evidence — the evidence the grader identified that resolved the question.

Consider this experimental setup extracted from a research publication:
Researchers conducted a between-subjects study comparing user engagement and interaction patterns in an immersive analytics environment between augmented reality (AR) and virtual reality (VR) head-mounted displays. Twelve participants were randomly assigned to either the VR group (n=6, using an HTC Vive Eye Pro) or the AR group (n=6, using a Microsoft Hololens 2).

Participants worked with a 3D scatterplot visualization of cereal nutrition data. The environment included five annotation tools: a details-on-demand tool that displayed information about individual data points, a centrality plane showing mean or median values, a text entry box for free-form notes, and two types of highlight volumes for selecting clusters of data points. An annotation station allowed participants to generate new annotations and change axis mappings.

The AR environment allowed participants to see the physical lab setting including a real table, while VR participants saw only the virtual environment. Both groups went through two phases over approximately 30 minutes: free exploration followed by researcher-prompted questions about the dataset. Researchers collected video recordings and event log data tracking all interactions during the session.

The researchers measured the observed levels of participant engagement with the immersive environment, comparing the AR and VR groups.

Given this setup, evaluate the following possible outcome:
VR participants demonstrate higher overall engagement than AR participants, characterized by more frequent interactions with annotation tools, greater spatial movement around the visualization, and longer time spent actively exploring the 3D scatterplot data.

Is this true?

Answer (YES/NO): YES